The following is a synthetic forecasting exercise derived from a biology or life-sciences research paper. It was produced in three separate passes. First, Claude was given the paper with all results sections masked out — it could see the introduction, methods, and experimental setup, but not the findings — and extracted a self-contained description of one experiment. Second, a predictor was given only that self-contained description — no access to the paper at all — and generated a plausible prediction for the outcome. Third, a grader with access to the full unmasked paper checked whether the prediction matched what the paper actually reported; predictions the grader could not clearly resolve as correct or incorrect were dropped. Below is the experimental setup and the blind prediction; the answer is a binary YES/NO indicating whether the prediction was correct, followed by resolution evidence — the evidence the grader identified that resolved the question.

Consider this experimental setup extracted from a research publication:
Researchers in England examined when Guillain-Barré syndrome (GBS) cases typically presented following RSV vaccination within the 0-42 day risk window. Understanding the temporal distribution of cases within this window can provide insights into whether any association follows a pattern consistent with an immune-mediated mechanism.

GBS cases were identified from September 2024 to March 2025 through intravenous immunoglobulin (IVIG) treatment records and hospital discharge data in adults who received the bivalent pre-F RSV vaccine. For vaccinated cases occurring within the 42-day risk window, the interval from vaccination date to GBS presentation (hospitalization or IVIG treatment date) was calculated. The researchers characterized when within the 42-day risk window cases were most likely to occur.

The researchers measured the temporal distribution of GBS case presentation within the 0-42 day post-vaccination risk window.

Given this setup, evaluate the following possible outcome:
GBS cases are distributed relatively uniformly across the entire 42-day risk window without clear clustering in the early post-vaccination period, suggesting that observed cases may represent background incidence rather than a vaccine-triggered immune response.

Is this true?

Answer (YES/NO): NO